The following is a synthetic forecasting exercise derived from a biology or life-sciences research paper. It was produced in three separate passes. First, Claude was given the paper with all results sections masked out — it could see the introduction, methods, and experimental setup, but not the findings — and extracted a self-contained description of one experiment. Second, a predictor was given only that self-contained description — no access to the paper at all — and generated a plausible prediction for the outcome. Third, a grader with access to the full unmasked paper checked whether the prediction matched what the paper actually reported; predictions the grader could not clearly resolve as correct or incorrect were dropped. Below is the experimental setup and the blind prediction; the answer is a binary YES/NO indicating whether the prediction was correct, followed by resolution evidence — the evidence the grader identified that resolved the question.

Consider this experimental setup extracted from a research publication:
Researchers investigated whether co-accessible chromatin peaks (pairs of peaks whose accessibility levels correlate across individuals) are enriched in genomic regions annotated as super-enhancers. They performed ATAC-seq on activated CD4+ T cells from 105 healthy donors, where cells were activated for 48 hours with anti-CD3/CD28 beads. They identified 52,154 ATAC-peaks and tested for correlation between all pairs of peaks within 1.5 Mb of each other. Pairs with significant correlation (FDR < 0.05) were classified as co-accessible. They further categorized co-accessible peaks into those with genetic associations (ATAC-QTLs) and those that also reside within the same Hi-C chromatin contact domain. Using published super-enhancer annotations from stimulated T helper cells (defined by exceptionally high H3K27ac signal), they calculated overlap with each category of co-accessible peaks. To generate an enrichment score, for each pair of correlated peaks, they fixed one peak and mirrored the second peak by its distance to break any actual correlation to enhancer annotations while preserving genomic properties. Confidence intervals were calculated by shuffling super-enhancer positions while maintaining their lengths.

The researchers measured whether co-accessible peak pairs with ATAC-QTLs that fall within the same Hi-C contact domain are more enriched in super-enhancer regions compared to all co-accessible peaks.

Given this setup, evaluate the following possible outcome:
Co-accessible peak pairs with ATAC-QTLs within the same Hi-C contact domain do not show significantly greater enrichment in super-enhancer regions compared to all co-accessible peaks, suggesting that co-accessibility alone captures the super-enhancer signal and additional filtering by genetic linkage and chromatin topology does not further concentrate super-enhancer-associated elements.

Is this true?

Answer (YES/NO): NO